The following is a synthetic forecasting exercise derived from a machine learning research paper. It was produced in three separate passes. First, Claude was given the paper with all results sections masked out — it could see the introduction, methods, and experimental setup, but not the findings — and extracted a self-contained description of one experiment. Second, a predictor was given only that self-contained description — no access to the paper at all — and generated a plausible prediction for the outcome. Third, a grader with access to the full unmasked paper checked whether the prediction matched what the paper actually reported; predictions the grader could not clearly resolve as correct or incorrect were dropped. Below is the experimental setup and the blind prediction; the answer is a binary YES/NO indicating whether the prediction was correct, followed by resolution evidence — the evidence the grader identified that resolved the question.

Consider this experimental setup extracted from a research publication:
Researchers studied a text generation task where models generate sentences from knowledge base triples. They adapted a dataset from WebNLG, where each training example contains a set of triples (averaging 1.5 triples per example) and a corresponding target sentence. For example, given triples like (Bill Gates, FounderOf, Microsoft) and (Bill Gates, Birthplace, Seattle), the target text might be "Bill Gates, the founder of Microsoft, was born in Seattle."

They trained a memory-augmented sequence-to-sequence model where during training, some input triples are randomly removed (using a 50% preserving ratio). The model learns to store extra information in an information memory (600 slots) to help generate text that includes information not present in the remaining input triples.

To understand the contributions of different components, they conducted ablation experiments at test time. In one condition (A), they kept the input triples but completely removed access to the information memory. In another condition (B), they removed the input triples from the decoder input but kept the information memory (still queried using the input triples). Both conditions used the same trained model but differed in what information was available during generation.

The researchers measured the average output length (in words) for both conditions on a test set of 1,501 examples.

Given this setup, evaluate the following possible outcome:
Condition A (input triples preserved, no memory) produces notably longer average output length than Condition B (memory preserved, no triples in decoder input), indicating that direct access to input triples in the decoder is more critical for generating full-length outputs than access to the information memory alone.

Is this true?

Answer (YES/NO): NO